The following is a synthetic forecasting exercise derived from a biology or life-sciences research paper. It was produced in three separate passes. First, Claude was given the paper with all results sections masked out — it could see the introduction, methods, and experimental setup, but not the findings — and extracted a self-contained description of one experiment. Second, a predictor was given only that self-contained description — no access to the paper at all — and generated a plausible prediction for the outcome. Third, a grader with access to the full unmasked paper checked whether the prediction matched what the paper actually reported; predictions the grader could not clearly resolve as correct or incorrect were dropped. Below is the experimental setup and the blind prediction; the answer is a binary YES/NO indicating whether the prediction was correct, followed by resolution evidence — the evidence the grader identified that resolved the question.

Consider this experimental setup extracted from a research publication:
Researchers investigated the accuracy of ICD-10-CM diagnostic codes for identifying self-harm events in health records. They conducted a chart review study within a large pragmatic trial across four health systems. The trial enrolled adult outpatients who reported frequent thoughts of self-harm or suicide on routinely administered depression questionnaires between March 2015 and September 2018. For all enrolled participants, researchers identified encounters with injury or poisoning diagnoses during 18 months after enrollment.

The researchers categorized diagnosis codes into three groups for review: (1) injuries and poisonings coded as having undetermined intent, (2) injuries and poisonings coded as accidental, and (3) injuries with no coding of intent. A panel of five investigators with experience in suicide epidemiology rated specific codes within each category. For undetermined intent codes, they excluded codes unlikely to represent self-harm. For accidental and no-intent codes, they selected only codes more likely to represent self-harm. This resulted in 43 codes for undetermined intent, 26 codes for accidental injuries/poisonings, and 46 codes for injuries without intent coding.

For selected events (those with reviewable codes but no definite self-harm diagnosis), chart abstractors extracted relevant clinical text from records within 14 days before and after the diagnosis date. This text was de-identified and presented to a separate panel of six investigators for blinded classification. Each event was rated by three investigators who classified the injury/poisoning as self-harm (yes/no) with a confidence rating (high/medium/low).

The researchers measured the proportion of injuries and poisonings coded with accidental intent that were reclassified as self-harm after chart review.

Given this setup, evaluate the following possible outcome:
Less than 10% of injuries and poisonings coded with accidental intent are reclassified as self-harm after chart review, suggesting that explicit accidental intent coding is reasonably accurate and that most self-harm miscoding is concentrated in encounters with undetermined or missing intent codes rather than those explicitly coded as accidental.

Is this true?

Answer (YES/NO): YES